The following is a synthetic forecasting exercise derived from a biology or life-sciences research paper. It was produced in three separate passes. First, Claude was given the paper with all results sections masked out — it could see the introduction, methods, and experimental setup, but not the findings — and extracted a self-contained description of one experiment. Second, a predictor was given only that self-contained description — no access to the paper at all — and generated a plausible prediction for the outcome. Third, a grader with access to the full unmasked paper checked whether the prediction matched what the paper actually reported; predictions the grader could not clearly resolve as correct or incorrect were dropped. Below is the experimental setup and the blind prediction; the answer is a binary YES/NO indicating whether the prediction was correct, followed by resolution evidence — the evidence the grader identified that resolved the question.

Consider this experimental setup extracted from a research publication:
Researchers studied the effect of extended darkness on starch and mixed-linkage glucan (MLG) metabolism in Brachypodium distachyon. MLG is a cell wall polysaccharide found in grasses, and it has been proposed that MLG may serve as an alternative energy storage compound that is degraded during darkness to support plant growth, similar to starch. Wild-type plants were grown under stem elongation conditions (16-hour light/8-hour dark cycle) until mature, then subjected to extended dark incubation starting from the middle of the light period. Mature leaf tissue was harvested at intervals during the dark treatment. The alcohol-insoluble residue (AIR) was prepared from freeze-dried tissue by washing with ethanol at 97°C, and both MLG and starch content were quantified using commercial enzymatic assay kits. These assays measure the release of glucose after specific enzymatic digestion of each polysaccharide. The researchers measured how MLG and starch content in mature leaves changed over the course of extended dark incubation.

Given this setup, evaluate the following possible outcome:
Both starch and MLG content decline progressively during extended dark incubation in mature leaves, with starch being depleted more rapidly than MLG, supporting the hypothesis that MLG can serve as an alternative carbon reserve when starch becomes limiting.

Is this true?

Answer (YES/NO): YES